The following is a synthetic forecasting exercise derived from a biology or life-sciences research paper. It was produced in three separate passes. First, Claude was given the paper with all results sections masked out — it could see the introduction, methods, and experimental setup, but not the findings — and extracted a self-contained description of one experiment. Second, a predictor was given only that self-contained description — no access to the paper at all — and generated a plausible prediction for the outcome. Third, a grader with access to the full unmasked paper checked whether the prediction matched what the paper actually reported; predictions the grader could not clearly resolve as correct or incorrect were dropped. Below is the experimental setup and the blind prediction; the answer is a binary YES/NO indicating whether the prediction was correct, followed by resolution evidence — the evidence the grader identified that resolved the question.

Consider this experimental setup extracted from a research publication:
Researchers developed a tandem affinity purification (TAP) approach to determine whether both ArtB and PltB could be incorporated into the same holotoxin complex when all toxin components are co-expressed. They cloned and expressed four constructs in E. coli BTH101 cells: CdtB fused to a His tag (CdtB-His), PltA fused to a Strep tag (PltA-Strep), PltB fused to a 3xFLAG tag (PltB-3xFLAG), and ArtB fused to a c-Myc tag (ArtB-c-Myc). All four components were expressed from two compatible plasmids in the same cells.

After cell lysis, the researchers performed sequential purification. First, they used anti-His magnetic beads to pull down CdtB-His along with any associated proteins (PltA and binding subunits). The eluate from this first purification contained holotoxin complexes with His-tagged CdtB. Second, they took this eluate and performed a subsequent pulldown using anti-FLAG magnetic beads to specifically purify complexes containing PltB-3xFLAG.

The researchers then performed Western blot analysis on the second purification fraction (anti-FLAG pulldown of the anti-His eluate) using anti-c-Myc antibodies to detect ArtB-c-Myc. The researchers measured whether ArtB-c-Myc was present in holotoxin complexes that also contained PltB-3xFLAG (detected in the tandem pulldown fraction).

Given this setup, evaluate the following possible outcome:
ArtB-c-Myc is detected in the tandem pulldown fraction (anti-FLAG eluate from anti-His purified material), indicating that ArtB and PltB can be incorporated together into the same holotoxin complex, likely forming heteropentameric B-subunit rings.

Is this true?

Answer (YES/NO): YES